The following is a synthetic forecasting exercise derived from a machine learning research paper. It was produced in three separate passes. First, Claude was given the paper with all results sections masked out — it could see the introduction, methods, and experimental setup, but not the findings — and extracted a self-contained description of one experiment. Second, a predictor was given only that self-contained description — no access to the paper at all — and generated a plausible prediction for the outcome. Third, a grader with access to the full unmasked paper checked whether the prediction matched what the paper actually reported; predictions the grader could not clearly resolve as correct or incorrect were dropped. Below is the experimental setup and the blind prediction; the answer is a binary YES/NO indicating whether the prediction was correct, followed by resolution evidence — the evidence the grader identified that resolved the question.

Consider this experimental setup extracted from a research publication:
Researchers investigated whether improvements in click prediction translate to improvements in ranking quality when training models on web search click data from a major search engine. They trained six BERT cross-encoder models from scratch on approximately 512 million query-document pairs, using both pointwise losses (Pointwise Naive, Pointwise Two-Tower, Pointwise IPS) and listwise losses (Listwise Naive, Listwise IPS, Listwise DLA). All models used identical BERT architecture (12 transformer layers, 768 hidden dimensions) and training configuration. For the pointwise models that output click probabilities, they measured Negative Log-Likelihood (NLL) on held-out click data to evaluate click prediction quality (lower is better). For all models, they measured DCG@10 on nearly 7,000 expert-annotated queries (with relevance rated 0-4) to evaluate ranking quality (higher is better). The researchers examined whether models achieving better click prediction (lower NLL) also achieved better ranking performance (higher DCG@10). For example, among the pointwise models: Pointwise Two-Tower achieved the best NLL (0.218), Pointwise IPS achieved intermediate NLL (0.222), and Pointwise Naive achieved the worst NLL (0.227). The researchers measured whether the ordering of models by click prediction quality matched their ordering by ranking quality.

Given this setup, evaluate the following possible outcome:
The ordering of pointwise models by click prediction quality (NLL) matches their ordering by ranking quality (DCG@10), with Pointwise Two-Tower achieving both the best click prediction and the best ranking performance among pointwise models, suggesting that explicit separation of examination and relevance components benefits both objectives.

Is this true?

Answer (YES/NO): NO